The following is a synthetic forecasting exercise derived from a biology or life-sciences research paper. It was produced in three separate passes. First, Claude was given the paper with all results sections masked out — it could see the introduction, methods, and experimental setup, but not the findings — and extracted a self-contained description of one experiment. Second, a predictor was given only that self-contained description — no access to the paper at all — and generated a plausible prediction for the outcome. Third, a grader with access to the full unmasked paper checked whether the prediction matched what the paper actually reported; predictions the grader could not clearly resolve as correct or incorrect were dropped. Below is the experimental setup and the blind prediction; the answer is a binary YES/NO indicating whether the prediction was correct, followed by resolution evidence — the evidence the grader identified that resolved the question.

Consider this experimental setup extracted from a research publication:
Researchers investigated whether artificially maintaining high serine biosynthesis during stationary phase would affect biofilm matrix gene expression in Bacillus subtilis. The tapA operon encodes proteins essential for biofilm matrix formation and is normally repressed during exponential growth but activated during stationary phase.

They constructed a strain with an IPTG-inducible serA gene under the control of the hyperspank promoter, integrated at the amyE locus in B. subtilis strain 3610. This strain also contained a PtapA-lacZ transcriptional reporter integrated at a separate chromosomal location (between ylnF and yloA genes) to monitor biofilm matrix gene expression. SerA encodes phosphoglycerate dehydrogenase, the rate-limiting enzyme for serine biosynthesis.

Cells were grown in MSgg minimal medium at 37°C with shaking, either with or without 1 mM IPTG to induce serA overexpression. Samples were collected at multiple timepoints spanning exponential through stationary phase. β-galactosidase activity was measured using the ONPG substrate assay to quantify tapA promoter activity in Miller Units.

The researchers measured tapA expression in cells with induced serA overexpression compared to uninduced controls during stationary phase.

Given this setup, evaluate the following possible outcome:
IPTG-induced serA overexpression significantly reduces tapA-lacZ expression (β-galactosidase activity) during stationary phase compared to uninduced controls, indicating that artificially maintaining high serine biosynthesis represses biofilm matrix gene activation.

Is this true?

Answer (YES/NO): NO